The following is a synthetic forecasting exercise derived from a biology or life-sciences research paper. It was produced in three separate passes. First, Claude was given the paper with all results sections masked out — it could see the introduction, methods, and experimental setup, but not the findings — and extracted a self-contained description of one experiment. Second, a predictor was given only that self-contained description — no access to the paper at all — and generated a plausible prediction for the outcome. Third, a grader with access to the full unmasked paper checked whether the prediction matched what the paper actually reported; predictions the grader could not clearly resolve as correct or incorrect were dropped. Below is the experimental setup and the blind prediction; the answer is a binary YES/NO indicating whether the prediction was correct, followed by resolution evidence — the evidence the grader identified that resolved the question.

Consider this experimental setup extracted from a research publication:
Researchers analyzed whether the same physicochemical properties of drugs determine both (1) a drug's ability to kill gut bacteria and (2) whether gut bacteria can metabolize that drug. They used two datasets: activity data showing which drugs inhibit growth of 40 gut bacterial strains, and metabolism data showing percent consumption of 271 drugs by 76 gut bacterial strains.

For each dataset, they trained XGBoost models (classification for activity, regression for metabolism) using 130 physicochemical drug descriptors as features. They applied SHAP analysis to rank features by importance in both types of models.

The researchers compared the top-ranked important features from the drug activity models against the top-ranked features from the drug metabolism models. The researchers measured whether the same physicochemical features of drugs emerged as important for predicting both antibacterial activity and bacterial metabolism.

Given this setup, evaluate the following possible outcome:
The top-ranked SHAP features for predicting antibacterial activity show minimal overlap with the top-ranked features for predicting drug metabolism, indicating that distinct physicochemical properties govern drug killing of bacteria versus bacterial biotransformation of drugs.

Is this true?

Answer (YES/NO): YES